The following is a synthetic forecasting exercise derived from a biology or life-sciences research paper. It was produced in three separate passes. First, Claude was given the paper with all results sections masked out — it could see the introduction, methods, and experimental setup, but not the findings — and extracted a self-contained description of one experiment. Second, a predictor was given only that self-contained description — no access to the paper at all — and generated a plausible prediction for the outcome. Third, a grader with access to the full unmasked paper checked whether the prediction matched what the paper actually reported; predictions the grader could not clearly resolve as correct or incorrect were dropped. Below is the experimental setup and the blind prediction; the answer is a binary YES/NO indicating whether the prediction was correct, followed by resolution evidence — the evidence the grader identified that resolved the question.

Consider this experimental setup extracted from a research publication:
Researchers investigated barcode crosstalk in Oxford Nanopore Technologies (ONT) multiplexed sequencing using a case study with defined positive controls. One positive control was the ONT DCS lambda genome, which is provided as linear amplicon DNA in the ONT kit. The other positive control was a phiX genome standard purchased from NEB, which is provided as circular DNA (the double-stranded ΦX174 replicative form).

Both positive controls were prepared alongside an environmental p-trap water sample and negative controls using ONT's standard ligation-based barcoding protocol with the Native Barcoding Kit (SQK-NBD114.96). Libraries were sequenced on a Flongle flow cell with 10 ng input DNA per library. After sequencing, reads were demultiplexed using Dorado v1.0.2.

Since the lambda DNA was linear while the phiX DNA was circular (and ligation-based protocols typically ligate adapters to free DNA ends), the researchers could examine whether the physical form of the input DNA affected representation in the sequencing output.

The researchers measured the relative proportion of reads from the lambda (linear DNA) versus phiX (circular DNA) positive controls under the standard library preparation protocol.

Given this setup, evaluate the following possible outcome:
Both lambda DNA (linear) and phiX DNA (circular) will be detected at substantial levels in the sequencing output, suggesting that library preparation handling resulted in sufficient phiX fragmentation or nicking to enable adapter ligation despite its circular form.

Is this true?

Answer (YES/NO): NO